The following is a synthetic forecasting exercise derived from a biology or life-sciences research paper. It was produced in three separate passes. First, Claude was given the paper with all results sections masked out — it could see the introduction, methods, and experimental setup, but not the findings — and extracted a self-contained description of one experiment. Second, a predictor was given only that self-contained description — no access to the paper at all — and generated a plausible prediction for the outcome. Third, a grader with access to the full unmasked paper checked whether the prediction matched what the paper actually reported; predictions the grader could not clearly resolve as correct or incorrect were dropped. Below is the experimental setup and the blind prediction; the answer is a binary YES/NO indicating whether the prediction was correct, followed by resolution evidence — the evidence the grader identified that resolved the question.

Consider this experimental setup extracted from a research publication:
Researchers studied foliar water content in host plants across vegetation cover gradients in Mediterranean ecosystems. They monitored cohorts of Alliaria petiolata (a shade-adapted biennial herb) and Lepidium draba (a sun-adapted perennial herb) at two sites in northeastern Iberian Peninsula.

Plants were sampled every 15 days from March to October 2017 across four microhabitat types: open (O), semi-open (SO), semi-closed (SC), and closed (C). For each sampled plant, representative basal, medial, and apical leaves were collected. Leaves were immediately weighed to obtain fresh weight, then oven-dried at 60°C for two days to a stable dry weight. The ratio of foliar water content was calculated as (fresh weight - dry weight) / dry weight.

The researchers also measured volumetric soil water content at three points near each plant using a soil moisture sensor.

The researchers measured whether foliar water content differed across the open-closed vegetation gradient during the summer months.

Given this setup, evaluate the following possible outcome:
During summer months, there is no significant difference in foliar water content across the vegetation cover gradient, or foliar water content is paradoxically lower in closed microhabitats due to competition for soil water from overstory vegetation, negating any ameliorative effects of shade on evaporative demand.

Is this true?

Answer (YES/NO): NO